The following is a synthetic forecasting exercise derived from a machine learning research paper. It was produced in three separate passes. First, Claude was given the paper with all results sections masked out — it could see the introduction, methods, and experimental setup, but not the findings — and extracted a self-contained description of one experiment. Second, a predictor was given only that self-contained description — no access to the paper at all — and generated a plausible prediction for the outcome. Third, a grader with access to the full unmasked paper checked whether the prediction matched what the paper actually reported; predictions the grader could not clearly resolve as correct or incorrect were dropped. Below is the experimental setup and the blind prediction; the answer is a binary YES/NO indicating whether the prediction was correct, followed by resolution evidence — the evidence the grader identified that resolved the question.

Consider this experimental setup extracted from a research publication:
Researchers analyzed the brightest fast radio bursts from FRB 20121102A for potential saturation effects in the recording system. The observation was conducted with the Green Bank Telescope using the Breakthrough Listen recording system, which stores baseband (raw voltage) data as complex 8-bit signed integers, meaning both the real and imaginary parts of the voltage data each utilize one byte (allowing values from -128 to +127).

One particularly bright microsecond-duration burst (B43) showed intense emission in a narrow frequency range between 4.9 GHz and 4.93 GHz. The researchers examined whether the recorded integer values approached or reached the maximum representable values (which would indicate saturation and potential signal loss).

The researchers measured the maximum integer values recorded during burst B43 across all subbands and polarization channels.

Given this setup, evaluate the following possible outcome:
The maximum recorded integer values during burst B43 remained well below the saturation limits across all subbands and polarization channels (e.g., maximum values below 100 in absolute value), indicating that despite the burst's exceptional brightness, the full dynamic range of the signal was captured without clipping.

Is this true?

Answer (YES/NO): NO